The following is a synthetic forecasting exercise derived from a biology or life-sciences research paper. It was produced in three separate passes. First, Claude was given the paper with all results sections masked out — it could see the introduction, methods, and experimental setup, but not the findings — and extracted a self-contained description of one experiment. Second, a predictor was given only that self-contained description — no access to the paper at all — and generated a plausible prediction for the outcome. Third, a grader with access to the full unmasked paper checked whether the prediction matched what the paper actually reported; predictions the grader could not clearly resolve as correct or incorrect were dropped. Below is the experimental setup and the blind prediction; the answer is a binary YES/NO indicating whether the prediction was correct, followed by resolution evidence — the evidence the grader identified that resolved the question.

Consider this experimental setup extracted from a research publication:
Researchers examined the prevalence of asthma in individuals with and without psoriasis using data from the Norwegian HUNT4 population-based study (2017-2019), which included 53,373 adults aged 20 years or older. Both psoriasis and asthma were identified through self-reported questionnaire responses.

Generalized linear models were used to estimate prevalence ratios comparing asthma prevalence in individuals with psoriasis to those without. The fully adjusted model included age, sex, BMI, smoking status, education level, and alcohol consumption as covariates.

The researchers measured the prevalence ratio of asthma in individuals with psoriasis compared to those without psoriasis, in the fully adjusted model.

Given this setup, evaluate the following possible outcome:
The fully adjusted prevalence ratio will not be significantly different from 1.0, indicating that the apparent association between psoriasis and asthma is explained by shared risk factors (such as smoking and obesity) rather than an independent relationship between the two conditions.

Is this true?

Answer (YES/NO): NO